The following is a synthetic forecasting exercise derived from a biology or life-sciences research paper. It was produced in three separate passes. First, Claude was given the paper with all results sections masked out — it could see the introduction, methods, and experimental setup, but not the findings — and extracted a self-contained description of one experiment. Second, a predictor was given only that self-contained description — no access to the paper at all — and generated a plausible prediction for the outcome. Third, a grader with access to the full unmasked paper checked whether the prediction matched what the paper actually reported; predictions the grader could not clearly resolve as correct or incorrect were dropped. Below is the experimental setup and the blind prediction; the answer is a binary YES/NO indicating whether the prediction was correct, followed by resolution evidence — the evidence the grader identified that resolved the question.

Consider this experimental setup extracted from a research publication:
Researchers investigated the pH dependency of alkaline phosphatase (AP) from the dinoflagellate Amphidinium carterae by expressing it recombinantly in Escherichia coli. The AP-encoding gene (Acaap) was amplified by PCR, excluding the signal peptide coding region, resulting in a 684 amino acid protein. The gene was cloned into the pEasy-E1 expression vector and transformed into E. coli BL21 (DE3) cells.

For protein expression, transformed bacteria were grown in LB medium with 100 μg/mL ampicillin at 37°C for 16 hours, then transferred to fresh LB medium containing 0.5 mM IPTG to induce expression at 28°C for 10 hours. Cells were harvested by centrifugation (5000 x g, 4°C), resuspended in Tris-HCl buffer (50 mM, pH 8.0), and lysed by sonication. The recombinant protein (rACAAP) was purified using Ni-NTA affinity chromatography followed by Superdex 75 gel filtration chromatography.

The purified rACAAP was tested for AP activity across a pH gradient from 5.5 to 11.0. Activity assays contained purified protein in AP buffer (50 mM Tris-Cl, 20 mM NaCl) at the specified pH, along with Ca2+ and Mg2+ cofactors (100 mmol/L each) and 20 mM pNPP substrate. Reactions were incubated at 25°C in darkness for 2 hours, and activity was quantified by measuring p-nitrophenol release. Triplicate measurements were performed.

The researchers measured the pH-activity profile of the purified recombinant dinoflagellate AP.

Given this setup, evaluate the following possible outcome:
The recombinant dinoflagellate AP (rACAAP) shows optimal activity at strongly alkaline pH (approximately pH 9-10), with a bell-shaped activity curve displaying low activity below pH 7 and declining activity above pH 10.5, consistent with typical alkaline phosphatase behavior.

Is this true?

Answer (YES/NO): NO